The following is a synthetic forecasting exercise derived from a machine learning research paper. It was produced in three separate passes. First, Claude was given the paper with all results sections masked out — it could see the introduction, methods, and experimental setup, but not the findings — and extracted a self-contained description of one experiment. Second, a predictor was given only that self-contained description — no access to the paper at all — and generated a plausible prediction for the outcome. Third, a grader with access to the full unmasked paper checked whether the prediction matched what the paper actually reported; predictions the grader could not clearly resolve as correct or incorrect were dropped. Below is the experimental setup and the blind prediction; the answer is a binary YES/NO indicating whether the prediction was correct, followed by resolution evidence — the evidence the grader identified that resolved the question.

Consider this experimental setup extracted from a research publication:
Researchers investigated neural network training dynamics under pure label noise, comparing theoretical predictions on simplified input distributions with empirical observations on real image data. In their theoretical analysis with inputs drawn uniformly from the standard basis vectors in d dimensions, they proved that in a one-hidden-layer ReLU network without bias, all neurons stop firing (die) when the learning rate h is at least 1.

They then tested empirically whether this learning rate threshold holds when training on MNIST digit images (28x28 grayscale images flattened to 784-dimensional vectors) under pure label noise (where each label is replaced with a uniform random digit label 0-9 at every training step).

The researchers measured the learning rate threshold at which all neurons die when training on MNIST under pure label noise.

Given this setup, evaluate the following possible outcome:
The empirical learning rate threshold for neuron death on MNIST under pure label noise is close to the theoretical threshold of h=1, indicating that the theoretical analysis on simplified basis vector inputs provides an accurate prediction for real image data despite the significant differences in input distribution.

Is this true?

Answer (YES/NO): NO